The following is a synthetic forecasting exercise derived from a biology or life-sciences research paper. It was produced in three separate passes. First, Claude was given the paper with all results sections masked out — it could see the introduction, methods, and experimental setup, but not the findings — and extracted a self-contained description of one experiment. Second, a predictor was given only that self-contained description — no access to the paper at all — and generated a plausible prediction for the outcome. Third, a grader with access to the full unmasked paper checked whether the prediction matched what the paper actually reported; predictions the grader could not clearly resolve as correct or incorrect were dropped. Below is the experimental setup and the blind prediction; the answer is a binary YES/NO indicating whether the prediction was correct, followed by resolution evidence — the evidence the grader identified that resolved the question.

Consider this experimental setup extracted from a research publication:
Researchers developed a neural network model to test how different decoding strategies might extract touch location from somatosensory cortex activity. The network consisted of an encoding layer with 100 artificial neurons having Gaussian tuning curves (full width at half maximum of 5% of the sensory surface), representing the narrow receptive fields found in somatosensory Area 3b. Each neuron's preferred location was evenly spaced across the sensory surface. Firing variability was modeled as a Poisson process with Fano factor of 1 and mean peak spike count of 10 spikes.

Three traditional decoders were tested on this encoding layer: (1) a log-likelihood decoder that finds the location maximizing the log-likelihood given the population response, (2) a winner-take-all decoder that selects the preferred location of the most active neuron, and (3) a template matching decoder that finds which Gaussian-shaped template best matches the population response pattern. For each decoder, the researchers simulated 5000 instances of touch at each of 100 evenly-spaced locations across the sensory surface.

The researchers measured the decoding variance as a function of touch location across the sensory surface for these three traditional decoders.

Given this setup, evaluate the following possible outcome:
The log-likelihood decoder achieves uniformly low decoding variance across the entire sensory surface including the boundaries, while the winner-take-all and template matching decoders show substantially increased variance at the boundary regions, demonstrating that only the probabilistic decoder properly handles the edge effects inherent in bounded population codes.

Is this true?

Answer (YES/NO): NO